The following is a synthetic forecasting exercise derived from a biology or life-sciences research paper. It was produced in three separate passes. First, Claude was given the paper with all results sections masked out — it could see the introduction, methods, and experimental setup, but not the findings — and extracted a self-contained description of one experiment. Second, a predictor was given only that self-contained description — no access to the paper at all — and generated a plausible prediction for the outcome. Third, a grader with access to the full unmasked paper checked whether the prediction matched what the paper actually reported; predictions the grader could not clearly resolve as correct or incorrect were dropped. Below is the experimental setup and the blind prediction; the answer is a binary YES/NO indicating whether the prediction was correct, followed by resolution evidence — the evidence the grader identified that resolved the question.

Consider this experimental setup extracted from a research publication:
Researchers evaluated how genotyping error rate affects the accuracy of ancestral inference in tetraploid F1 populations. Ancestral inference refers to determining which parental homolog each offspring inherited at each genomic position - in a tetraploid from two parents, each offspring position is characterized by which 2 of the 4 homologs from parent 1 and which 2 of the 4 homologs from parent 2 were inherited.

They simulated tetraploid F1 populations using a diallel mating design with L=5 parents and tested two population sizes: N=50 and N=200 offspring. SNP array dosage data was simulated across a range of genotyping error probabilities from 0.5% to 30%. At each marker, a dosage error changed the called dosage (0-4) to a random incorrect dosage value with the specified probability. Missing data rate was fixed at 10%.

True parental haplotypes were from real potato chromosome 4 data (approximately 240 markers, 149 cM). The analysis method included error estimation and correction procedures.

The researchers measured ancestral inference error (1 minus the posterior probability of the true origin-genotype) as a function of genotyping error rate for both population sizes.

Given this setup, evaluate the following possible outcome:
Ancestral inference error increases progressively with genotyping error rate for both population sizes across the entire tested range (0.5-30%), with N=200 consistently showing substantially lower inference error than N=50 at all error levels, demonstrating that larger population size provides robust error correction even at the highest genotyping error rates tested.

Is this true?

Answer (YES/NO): NO